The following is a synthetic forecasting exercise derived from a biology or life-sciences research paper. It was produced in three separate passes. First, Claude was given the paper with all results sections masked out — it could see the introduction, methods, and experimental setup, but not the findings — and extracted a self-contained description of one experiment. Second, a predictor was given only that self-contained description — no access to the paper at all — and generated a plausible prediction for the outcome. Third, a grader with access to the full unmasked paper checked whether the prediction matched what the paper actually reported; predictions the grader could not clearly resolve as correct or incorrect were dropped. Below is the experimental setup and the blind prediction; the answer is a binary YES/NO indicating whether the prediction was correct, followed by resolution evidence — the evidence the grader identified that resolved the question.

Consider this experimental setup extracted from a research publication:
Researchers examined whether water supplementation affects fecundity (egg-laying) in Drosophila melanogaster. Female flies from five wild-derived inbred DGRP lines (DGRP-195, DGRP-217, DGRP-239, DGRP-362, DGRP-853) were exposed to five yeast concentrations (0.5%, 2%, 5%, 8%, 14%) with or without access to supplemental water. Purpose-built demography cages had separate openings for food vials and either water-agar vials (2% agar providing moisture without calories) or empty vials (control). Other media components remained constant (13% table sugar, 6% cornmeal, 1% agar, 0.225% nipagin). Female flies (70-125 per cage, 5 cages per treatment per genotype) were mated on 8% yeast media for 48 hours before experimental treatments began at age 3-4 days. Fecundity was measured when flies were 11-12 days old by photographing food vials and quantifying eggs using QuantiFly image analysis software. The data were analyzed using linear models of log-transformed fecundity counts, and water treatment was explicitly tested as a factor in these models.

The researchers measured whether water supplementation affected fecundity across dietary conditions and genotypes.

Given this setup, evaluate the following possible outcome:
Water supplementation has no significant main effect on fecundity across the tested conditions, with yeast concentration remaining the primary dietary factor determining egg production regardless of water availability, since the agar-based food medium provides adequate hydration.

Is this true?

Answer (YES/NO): YES